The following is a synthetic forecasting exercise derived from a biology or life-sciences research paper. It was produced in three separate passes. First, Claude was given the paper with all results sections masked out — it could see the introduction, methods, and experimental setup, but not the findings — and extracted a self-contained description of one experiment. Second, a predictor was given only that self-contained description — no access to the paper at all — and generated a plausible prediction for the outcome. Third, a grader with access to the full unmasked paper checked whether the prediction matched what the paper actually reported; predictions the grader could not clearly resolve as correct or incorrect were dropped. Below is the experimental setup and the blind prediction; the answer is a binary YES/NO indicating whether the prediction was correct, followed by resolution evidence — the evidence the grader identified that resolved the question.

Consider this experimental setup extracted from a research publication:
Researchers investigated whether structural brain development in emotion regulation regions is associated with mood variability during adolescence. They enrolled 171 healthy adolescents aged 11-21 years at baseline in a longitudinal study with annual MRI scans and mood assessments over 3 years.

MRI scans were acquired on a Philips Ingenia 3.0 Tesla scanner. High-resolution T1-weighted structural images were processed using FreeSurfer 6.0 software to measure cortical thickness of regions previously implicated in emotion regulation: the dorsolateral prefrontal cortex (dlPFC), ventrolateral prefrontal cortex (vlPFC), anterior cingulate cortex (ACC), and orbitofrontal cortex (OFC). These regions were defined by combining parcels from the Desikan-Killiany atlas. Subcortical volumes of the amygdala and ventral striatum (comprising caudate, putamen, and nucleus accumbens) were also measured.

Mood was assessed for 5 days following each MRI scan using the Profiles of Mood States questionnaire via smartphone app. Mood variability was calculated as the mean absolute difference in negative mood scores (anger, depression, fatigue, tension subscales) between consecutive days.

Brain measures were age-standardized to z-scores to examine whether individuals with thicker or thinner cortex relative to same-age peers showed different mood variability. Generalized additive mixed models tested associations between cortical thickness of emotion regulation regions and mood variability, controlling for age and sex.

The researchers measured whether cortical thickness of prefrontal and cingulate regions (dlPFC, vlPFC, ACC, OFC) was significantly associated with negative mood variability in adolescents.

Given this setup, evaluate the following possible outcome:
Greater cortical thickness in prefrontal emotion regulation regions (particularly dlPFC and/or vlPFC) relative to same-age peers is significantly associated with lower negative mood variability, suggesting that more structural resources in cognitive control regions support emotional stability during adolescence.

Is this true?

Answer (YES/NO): NO